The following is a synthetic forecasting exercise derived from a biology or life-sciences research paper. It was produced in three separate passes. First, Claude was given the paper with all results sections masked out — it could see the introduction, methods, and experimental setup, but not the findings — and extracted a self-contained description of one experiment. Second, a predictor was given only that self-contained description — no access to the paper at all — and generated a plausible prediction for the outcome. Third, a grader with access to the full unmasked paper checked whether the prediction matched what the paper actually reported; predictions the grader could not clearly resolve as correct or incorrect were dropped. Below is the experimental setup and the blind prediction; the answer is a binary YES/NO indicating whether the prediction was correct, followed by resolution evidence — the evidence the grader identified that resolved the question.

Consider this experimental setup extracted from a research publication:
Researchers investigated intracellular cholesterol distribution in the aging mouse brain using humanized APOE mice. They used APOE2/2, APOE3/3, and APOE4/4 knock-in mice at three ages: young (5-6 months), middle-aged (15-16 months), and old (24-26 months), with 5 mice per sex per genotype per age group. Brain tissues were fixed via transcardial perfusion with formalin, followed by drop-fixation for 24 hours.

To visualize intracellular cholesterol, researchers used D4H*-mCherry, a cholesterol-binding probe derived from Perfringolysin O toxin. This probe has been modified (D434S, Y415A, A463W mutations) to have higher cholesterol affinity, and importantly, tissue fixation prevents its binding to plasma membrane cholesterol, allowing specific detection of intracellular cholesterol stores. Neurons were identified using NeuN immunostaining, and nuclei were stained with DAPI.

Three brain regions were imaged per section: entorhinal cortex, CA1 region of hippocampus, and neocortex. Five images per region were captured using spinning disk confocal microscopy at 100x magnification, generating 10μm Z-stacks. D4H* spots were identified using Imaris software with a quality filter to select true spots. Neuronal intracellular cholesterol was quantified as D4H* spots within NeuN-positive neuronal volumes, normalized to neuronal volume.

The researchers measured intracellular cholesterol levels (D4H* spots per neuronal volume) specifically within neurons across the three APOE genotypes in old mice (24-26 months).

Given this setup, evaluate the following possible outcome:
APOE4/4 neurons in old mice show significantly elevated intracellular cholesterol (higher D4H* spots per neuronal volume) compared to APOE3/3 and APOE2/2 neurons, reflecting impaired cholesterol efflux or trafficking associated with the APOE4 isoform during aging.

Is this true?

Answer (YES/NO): NO